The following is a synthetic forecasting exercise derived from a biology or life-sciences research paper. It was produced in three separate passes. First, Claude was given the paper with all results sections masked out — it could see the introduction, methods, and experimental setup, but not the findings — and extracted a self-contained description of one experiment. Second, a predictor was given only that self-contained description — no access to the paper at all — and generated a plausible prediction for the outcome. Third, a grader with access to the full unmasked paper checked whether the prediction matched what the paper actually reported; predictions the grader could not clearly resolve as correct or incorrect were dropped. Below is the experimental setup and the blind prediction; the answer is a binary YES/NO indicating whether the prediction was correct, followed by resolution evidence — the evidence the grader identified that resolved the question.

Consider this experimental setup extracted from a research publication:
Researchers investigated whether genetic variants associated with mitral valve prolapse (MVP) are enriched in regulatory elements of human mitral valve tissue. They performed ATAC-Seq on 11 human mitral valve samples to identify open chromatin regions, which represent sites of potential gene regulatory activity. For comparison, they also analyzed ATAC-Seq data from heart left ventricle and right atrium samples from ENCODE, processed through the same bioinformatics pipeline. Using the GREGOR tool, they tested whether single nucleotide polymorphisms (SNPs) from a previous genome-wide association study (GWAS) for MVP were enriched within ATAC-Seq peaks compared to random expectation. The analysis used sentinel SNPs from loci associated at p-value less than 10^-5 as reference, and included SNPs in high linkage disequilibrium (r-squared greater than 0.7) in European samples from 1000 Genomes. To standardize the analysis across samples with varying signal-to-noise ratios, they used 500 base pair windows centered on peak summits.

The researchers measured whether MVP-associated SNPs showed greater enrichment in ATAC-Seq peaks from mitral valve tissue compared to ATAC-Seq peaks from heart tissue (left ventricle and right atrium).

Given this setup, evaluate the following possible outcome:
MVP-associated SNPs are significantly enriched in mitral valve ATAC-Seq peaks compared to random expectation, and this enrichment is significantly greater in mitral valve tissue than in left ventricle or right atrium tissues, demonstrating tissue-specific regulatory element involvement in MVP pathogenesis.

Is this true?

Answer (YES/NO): YES